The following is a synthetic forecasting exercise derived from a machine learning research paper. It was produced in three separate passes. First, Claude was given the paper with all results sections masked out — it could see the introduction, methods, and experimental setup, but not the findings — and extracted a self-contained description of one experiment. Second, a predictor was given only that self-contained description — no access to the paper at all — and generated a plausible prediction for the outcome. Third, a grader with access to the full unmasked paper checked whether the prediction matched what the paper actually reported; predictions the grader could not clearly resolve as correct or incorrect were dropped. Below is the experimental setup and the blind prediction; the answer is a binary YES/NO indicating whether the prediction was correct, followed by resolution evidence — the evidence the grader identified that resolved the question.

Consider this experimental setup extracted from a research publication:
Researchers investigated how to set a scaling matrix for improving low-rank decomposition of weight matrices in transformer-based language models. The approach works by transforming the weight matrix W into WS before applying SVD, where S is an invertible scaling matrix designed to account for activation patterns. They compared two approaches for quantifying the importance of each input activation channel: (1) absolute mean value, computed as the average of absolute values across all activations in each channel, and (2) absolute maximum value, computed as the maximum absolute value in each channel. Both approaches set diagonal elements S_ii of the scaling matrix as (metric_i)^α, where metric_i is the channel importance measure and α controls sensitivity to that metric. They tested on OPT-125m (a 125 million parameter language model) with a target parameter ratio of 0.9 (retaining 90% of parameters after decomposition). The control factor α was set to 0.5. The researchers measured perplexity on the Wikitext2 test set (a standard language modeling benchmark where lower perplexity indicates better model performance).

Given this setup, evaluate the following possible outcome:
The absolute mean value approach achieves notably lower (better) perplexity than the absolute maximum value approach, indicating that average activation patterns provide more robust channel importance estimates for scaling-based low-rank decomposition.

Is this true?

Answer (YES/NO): YES